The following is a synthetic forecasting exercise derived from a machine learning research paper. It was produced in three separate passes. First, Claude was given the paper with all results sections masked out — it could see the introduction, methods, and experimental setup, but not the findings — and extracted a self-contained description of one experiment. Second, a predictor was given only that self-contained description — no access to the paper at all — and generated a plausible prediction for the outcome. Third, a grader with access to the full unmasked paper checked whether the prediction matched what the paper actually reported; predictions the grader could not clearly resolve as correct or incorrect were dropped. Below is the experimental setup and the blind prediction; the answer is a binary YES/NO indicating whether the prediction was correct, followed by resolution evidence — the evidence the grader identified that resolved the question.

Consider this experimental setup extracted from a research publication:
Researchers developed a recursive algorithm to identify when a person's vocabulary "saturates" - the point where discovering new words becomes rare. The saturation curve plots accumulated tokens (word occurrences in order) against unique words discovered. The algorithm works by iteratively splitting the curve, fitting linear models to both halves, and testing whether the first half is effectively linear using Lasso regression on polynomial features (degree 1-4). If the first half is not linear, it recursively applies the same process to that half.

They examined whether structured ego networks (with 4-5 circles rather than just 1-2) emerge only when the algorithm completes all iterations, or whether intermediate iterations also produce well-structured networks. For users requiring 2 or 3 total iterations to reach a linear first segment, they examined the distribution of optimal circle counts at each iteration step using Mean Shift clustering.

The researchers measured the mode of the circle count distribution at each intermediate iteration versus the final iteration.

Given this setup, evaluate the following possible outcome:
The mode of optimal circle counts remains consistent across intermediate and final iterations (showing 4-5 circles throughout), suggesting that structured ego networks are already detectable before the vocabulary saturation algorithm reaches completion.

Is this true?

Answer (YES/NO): NO